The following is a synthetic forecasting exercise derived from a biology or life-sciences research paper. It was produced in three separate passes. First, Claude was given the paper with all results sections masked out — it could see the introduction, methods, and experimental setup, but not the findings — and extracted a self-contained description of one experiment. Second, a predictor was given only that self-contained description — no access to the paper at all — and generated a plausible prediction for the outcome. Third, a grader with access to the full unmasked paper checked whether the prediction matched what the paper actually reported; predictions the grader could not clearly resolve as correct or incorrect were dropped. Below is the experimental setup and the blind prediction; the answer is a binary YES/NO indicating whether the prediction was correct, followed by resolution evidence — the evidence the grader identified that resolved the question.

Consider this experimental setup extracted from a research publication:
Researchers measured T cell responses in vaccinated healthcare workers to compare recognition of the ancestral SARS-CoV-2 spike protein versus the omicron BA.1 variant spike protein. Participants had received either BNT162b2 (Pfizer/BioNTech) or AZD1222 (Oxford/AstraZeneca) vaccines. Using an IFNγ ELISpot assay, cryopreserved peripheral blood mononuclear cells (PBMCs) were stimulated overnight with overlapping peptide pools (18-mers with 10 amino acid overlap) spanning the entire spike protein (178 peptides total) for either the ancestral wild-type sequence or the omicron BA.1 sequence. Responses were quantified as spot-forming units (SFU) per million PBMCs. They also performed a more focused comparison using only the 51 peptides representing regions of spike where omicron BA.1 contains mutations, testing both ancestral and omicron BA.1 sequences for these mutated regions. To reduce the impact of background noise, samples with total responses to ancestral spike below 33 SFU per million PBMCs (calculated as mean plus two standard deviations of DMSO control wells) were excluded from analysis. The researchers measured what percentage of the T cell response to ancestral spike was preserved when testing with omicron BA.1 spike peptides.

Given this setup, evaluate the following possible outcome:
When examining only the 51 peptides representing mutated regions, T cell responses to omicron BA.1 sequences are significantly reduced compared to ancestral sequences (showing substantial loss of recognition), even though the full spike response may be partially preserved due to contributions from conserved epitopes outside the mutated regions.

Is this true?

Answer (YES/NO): YES